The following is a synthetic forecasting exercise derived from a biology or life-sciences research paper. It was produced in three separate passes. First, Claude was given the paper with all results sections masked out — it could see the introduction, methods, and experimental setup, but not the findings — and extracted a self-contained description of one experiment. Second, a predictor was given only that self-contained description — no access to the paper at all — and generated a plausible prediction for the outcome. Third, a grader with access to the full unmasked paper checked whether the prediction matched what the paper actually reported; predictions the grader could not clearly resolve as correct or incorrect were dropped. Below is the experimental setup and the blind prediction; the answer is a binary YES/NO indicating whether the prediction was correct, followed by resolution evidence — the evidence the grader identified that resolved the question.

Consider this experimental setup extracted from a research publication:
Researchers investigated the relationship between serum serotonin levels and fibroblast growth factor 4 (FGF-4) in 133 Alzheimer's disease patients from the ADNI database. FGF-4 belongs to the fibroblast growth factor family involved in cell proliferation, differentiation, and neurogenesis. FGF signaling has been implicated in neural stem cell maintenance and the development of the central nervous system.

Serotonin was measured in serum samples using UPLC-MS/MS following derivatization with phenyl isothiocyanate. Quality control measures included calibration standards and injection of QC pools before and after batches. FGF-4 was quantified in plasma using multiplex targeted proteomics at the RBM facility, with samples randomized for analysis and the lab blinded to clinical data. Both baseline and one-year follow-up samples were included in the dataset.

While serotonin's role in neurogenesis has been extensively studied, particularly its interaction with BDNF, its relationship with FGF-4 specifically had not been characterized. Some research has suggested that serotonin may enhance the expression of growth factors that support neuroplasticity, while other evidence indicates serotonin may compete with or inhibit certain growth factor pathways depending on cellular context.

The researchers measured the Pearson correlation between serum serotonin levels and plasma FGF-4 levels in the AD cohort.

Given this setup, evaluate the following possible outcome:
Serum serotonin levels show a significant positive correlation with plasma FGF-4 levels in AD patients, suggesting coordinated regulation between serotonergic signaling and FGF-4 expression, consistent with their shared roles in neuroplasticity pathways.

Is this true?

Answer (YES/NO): YES